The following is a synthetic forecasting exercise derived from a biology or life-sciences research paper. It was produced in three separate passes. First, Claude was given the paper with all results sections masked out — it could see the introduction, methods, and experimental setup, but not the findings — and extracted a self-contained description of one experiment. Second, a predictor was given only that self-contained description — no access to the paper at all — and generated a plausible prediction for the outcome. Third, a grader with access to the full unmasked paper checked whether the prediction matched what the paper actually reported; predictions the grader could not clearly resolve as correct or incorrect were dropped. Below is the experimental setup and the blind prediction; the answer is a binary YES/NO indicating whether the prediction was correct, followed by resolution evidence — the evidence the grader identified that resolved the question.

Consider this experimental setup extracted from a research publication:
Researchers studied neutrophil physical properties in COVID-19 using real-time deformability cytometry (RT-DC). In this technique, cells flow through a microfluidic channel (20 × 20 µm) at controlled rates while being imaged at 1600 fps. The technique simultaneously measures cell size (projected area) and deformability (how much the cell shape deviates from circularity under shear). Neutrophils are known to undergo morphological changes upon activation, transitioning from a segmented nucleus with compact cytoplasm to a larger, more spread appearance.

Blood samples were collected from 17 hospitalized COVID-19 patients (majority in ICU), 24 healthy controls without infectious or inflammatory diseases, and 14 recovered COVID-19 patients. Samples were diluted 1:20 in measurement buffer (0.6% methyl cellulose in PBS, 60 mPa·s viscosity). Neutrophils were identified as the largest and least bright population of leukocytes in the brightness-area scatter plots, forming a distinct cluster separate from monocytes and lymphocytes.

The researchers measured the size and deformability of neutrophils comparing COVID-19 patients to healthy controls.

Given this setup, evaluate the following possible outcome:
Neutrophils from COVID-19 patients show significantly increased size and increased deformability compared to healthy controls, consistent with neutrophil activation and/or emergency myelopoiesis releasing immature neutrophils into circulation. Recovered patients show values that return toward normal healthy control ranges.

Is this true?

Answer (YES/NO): NO